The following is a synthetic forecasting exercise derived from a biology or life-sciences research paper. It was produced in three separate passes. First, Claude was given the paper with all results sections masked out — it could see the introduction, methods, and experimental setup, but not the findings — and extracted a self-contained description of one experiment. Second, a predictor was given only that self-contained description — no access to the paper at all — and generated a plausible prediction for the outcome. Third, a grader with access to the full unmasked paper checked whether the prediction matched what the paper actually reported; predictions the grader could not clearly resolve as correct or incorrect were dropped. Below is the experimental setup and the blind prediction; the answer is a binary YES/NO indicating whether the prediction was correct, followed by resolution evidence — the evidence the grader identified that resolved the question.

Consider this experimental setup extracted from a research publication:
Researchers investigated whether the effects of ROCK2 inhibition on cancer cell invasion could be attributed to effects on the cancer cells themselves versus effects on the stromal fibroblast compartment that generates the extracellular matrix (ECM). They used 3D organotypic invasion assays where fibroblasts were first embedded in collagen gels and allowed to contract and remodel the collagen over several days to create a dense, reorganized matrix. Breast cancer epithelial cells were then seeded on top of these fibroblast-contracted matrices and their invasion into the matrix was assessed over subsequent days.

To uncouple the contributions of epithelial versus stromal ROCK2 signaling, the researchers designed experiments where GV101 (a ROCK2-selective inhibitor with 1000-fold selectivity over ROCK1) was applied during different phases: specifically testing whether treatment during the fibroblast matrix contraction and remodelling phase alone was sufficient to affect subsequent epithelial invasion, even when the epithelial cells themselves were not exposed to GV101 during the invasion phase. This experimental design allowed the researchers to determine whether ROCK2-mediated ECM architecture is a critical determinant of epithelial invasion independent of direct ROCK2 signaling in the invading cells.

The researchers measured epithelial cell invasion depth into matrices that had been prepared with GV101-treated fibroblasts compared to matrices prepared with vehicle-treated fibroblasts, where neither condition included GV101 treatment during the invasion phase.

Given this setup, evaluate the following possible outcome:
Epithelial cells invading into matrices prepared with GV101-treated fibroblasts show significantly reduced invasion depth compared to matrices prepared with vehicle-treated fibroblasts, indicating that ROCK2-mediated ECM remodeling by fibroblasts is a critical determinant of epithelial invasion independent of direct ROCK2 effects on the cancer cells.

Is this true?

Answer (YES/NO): YES